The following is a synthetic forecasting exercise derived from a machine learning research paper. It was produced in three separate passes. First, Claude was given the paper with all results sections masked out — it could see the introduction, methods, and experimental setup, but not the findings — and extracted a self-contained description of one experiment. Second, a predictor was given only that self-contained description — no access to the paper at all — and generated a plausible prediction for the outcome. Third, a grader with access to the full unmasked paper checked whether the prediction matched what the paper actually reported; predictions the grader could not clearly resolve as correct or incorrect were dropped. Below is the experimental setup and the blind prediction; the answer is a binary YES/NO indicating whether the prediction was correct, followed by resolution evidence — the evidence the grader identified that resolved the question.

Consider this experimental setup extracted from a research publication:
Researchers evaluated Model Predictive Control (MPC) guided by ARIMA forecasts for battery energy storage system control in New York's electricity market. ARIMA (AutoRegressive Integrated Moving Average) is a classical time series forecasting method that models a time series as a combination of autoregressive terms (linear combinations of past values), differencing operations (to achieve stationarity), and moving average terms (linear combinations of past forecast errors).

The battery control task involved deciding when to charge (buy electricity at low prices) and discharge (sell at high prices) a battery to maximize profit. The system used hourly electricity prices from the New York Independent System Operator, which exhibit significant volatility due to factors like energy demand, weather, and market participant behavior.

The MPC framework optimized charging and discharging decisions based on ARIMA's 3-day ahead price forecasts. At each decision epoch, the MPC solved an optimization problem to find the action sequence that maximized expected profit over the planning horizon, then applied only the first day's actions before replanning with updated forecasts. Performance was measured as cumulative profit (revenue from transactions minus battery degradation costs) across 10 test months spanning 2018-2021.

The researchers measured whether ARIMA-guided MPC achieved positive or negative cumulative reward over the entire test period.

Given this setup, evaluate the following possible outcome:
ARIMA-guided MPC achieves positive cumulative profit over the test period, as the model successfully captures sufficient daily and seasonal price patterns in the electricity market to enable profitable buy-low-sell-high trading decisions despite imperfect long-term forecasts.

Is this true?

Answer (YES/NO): NO